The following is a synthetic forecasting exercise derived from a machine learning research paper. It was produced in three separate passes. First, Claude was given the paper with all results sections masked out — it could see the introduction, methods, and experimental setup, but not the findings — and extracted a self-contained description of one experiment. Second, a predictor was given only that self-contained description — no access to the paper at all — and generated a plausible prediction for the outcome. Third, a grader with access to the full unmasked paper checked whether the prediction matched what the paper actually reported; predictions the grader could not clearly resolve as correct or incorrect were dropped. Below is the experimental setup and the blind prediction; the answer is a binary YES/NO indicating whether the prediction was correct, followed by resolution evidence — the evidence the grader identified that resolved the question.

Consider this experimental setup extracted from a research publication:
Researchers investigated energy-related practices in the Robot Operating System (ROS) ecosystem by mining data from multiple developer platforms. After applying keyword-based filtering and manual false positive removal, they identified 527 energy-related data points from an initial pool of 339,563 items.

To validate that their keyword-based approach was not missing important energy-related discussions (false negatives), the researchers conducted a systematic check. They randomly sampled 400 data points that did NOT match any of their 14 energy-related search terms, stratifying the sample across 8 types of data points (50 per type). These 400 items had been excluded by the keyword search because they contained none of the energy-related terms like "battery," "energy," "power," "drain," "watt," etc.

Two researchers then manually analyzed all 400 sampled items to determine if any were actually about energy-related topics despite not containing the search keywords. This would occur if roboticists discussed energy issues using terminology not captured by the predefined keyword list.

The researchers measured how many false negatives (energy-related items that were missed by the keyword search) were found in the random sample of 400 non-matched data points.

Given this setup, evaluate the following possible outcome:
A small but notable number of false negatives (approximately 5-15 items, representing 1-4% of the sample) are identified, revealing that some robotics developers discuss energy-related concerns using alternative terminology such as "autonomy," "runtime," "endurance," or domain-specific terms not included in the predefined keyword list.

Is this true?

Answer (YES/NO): NO